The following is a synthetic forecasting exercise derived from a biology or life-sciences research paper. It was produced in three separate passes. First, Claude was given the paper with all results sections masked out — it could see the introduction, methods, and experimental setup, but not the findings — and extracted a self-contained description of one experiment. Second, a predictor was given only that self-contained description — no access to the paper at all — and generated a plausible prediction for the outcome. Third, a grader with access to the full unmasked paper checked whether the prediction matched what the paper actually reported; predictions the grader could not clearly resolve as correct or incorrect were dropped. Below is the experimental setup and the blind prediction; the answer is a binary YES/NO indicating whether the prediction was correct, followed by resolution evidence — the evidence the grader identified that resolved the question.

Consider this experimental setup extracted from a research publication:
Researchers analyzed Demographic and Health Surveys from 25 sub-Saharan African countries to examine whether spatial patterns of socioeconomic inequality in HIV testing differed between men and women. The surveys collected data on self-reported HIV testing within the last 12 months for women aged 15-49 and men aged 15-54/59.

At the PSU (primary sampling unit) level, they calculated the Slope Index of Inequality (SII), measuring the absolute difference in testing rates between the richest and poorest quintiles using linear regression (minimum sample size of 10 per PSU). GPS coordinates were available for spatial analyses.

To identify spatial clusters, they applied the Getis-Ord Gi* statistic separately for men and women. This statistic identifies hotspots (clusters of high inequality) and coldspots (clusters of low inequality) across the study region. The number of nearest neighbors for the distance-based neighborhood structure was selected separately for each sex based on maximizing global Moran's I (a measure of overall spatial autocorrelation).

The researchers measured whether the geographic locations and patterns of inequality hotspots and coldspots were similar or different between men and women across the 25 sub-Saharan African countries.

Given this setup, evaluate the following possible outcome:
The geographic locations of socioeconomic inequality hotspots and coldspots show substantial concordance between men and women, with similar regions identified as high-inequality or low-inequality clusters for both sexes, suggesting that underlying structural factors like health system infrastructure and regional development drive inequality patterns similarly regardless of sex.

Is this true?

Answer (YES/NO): NO